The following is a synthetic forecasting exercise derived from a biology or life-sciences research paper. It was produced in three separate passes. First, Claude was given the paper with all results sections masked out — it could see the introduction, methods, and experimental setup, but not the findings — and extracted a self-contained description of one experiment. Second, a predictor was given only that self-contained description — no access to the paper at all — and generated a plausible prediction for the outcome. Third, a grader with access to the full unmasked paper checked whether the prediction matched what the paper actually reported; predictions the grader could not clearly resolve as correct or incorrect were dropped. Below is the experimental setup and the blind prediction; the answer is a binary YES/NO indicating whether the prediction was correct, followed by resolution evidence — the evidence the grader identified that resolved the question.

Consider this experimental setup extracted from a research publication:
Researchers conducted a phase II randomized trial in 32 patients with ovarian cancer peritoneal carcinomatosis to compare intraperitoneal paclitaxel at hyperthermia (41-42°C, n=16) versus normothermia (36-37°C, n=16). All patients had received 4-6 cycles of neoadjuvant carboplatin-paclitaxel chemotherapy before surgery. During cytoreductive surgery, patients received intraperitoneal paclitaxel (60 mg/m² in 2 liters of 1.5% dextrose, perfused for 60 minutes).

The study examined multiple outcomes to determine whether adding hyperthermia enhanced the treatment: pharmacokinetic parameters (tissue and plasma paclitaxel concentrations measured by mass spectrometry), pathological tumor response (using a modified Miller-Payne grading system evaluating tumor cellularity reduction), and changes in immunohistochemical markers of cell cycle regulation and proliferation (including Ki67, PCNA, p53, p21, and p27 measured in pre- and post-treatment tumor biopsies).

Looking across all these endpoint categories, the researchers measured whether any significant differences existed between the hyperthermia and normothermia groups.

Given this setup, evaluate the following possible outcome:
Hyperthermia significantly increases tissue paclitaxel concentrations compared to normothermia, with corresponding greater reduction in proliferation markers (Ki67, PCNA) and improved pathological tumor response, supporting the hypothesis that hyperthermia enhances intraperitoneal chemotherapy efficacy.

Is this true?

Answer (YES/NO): NO